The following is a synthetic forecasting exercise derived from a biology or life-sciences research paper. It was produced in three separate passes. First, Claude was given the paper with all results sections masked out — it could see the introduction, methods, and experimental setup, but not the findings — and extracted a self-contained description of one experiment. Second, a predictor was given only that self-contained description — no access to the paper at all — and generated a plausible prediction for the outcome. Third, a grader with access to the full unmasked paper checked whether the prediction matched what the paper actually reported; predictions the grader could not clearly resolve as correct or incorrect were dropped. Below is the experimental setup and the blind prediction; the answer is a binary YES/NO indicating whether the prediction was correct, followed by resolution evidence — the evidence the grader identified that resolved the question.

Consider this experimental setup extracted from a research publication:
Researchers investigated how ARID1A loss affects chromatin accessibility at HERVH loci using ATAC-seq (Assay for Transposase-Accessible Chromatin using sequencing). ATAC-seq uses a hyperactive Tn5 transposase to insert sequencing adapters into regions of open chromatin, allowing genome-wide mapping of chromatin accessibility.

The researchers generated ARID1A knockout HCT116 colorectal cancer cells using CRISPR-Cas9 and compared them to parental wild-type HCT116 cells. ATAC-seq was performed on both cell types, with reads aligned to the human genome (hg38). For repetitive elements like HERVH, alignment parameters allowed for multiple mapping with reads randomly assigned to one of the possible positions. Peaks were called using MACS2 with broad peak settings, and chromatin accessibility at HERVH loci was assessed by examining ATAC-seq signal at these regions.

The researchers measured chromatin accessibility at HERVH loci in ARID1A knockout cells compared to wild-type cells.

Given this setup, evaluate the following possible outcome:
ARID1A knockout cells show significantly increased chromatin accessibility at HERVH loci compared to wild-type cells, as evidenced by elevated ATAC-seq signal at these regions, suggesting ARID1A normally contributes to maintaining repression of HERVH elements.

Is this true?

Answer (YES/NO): YES